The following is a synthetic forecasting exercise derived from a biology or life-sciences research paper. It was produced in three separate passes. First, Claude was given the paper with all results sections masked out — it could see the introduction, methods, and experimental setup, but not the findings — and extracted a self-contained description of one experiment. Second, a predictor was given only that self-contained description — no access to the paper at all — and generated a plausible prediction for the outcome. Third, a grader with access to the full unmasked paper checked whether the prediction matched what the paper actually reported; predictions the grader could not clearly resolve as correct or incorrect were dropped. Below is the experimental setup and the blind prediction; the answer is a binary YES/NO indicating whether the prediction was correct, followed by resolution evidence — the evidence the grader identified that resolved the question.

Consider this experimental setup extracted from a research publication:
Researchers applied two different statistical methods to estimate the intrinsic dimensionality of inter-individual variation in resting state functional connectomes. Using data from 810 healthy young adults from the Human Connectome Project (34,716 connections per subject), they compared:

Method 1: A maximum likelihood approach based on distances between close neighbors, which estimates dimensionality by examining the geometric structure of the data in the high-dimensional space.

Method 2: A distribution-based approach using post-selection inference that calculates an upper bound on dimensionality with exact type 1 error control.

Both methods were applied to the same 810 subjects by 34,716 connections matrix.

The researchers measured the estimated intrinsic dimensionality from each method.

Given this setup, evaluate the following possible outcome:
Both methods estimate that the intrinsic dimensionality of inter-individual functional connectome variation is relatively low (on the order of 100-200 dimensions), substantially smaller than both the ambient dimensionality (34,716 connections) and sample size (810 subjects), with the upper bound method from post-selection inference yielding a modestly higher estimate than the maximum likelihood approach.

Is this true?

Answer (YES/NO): NO